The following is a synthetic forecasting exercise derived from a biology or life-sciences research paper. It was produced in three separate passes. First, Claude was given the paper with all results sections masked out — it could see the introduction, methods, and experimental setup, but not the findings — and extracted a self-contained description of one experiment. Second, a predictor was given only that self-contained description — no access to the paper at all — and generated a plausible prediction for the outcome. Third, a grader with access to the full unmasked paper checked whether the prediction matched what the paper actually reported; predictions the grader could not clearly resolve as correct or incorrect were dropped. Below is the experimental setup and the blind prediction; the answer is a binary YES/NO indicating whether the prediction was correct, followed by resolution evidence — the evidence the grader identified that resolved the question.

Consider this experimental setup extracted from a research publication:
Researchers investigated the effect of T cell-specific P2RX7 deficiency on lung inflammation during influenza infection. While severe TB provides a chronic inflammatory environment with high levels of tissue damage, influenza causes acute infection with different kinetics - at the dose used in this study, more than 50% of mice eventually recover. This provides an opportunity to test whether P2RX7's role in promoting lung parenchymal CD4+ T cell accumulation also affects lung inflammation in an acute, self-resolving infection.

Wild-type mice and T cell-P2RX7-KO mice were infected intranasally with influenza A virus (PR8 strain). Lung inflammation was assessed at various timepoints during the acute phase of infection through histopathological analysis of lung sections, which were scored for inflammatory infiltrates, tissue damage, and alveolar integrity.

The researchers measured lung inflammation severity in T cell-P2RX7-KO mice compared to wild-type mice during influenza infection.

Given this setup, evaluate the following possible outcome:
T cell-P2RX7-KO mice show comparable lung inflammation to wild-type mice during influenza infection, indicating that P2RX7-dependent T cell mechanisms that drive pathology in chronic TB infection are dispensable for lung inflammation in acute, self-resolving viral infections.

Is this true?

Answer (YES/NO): NO